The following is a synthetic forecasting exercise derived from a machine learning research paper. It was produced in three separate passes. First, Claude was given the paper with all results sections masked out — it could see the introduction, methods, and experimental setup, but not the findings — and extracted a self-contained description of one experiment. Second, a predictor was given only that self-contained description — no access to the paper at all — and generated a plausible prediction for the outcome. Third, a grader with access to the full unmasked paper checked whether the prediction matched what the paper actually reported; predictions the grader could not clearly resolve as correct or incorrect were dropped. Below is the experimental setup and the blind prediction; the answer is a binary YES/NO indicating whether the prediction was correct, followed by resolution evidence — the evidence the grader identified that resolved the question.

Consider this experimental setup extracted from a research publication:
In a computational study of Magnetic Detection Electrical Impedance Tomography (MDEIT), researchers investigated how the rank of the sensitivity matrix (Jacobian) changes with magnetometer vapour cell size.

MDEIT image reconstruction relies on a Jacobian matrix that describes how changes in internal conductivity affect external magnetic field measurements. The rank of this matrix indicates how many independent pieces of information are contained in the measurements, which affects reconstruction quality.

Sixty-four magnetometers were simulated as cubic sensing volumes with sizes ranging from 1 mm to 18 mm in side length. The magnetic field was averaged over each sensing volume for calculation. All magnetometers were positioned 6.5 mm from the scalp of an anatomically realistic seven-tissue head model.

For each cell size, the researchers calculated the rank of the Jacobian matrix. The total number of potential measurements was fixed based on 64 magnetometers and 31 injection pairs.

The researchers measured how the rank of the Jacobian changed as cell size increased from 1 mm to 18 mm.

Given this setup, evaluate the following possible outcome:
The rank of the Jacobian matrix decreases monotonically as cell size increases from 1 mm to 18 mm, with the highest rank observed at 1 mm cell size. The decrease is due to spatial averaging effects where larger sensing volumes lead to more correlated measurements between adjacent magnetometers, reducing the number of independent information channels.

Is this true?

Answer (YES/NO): NO